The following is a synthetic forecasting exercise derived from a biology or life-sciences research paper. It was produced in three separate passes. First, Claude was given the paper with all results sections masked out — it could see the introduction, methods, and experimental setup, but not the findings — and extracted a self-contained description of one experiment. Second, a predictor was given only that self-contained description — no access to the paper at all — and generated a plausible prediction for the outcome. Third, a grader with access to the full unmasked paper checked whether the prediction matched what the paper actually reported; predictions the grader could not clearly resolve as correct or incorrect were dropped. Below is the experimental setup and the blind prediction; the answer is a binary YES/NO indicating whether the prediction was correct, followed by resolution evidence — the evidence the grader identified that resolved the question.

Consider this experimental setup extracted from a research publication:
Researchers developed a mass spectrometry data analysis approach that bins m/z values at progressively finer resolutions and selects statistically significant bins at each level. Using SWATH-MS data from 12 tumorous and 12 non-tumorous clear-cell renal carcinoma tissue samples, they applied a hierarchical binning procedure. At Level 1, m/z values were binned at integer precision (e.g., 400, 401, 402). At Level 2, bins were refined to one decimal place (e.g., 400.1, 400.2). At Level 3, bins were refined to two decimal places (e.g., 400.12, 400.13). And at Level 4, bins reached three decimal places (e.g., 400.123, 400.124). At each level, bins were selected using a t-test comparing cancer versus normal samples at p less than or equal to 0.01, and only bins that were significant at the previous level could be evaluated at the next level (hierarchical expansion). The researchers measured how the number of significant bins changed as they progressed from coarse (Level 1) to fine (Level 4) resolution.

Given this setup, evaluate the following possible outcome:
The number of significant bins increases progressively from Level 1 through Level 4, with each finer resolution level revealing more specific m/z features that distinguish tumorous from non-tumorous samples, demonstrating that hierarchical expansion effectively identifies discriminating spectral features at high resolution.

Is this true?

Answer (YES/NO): NO